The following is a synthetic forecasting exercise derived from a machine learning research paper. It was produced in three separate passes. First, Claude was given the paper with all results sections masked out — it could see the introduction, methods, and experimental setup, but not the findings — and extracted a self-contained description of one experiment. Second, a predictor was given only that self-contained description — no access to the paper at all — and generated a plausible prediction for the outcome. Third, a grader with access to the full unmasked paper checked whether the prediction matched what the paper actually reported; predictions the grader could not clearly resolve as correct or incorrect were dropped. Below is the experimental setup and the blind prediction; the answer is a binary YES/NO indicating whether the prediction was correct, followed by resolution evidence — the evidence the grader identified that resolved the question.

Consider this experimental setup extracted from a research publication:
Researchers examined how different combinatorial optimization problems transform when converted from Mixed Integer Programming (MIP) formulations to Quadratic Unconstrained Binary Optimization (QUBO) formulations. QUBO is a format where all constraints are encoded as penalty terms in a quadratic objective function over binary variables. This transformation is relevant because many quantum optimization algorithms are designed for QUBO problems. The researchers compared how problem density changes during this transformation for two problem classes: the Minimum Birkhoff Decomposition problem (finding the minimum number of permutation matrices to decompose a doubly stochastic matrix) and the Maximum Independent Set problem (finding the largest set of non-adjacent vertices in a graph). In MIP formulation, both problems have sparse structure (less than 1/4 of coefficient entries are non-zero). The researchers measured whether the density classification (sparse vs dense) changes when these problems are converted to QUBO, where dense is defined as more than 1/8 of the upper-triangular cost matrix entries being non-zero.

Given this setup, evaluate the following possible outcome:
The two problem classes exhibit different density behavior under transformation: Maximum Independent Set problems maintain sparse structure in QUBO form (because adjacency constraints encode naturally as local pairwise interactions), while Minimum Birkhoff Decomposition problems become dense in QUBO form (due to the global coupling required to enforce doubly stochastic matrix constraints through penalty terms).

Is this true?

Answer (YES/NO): NO